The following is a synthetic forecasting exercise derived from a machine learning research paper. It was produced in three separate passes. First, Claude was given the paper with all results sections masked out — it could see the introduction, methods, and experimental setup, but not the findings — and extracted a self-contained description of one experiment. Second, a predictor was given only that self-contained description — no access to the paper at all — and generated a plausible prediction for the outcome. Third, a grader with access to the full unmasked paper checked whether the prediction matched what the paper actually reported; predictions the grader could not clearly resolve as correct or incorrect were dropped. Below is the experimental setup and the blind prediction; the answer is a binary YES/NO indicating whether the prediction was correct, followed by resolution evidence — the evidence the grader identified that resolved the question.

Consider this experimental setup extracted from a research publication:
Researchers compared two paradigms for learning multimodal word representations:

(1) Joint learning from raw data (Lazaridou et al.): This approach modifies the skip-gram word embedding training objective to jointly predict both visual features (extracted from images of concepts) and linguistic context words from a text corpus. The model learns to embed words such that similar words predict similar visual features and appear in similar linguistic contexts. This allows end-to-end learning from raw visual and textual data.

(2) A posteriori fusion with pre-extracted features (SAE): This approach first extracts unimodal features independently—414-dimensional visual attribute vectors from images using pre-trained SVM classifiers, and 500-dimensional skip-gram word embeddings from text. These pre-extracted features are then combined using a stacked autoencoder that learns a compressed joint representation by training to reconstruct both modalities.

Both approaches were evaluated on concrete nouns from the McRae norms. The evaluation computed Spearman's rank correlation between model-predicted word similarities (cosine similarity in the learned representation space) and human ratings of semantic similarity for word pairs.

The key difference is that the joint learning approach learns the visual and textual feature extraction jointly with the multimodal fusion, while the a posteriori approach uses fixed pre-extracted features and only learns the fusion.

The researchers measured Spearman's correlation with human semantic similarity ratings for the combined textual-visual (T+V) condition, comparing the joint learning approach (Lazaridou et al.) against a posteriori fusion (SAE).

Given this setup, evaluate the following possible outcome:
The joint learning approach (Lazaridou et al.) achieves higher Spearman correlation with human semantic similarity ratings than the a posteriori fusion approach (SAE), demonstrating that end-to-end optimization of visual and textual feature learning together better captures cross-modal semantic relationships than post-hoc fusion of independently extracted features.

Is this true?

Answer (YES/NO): NO